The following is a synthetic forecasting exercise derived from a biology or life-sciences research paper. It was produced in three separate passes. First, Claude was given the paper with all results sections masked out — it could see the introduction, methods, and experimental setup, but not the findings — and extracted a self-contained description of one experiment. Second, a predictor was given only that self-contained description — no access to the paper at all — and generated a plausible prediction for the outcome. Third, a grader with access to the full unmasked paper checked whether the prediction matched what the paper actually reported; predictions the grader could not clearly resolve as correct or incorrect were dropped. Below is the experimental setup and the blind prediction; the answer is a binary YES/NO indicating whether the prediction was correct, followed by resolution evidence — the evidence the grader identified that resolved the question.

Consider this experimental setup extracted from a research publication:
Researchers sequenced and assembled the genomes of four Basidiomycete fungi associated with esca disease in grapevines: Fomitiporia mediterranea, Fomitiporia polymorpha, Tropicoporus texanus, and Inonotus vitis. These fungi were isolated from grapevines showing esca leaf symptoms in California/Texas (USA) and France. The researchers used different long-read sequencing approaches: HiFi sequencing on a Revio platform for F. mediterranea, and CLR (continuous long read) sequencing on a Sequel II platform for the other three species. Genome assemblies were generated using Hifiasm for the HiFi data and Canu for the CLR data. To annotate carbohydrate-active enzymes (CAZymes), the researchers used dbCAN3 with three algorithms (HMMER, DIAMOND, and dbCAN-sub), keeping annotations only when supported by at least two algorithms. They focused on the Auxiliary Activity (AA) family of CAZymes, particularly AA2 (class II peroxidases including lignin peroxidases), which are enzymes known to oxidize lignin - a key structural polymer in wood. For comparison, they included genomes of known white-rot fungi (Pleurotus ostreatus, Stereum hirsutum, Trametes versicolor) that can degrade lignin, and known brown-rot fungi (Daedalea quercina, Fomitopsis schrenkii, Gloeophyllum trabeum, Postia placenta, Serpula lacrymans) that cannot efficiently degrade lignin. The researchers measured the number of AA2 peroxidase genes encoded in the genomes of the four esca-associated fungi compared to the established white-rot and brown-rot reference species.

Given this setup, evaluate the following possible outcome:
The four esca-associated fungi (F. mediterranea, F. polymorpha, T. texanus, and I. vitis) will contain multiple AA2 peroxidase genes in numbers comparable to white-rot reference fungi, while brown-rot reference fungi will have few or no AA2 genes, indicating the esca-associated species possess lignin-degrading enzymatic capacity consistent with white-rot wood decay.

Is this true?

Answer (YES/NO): YES